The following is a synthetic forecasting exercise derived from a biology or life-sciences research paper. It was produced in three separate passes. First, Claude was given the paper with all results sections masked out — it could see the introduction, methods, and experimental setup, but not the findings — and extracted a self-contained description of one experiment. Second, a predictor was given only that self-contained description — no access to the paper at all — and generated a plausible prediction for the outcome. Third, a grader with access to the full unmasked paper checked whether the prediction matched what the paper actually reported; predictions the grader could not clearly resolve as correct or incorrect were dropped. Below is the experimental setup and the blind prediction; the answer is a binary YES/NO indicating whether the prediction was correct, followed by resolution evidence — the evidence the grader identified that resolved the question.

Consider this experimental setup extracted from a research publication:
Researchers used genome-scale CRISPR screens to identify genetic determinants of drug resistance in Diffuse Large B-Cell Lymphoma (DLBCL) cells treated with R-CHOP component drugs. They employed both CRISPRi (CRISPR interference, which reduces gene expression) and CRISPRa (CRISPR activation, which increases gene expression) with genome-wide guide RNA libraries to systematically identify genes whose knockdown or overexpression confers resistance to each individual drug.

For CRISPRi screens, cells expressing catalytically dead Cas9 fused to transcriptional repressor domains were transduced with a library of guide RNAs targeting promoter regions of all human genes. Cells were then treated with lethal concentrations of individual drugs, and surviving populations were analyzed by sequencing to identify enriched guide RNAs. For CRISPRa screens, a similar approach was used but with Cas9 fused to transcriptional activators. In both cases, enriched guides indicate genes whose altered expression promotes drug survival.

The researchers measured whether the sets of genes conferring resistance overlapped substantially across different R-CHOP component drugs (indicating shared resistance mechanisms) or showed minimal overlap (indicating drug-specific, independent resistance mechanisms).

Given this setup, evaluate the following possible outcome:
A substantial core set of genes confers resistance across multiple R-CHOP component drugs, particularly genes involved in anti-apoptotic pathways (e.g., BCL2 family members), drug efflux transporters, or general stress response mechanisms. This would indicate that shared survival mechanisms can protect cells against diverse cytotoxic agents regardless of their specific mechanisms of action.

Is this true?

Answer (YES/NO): NO